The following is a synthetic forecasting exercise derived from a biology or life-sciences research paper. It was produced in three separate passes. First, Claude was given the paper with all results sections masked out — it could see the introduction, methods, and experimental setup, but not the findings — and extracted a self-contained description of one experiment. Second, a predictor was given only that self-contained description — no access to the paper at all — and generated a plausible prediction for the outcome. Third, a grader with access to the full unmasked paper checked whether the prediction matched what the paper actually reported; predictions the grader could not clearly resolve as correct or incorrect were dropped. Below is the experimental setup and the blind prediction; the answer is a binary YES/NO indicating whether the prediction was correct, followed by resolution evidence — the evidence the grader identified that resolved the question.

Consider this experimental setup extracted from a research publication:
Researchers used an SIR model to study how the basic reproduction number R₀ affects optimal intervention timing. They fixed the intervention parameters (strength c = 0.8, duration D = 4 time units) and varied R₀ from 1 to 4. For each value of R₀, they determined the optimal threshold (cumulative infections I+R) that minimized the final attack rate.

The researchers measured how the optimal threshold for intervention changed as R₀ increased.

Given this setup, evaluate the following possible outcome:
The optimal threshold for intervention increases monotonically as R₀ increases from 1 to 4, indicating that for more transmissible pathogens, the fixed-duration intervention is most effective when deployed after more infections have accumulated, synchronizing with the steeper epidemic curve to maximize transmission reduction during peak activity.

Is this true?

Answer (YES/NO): YES